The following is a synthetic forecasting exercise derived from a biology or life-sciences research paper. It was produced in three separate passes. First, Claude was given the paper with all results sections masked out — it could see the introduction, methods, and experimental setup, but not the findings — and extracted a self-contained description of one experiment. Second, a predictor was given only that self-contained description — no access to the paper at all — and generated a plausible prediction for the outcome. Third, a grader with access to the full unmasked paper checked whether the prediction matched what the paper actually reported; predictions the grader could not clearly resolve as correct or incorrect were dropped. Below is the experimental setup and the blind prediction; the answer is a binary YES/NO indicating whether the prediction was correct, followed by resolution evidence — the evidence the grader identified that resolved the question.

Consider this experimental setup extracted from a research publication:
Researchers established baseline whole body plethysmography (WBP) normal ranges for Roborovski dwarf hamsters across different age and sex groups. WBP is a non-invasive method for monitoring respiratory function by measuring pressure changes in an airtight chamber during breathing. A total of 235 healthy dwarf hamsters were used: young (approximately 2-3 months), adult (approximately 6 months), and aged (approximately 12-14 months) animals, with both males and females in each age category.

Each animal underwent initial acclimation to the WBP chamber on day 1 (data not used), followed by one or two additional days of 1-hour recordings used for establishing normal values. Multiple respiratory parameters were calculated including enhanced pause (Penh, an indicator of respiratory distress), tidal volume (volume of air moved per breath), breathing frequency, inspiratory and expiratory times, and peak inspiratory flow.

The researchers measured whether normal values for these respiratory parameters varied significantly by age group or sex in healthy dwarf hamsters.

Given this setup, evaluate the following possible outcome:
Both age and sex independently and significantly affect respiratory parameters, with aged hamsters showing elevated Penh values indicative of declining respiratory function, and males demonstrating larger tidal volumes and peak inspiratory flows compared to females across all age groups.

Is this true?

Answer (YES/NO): NO